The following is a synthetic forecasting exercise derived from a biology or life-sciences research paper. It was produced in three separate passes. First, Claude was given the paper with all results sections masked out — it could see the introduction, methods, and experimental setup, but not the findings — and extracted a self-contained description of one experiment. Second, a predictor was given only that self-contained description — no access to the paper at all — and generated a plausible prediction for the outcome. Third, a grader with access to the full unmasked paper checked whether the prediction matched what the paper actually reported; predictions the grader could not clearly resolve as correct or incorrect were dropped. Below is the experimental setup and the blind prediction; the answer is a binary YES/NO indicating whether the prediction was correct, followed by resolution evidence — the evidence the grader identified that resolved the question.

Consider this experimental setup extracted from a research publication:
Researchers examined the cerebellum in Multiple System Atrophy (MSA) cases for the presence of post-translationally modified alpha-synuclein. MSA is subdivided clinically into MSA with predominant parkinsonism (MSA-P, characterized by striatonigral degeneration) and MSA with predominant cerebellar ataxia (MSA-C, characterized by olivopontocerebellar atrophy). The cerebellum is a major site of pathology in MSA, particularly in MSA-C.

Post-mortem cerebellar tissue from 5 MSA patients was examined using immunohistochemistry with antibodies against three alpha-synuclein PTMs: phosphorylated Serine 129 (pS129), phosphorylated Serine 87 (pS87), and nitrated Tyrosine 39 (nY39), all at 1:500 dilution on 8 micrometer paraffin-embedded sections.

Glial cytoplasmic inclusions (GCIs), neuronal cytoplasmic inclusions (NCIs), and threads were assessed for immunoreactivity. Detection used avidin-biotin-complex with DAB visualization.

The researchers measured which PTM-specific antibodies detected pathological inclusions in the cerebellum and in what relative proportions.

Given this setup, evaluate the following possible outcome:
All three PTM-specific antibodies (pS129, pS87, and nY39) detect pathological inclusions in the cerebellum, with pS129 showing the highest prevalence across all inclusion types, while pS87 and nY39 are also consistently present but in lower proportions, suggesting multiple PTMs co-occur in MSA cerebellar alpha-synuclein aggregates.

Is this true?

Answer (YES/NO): YES